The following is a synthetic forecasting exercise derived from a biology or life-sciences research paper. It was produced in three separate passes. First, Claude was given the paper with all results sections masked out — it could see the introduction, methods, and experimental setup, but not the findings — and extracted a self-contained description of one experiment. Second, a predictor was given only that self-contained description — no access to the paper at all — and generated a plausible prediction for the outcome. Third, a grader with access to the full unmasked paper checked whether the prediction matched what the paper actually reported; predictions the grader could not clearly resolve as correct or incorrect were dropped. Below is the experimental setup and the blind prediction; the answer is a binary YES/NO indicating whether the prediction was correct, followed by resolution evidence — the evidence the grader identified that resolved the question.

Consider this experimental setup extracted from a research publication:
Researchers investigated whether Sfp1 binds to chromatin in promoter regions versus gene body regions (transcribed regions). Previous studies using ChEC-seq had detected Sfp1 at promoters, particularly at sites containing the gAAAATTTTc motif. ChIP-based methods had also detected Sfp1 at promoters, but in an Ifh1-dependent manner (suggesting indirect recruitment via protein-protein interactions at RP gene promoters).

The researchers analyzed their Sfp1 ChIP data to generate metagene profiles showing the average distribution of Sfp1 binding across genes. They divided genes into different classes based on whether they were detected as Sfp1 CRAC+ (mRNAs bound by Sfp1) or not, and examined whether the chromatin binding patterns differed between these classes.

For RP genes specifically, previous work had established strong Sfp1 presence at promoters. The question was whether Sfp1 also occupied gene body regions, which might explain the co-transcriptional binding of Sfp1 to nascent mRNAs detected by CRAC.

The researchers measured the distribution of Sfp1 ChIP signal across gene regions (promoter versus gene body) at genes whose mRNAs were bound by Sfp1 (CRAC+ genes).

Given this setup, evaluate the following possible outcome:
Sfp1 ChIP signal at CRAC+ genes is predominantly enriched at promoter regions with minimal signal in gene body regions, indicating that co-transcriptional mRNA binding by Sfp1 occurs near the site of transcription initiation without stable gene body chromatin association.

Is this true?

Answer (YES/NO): NO